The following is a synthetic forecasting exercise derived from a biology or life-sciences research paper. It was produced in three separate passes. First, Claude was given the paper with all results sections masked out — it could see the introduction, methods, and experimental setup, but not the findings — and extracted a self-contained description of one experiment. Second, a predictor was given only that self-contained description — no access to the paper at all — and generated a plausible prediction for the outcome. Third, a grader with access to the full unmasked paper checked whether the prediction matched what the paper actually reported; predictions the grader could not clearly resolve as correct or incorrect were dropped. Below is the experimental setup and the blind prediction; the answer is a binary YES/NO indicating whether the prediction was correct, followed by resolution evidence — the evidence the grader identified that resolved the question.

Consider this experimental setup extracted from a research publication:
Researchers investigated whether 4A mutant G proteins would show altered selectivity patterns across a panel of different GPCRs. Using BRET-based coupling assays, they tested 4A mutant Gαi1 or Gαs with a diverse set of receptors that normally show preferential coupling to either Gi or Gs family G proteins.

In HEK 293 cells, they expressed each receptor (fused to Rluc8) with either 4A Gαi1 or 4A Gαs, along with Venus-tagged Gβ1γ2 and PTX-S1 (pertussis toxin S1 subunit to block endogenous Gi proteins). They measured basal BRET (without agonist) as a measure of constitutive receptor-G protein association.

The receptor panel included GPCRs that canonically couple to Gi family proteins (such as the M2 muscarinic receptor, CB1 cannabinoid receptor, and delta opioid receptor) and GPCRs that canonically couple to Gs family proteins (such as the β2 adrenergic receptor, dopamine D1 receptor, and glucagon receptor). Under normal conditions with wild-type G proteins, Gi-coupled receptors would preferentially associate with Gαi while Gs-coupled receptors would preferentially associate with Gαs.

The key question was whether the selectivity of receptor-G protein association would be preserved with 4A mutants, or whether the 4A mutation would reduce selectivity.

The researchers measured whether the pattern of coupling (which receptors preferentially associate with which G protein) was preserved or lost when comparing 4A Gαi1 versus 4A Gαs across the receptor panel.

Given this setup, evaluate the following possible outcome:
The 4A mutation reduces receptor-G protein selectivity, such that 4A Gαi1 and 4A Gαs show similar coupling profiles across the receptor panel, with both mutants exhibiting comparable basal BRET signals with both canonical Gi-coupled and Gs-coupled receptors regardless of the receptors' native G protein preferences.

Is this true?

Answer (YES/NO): NO